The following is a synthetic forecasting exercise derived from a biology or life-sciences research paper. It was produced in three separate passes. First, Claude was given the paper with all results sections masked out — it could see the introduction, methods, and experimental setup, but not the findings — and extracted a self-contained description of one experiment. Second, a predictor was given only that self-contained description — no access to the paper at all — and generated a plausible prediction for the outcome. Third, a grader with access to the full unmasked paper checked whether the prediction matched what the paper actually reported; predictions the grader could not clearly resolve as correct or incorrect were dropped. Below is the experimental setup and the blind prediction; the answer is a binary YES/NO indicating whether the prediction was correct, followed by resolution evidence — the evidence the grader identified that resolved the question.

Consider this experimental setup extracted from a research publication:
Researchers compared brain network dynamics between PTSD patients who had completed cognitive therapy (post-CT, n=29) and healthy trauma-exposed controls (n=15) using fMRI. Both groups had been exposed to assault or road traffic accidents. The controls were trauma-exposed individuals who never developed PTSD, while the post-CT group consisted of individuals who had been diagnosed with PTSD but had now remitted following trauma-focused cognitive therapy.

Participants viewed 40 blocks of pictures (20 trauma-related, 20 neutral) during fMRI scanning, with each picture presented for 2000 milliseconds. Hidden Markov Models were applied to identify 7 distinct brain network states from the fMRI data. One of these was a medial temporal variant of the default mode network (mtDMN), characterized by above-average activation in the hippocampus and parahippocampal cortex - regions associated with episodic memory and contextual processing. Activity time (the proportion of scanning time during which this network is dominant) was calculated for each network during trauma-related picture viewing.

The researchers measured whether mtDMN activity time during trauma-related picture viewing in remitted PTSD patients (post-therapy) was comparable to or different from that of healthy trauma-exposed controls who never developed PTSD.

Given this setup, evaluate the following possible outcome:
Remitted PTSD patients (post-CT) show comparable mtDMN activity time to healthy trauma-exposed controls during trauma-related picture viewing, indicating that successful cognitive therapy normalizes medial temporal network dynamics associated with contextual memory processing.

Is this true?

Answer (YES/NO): YES